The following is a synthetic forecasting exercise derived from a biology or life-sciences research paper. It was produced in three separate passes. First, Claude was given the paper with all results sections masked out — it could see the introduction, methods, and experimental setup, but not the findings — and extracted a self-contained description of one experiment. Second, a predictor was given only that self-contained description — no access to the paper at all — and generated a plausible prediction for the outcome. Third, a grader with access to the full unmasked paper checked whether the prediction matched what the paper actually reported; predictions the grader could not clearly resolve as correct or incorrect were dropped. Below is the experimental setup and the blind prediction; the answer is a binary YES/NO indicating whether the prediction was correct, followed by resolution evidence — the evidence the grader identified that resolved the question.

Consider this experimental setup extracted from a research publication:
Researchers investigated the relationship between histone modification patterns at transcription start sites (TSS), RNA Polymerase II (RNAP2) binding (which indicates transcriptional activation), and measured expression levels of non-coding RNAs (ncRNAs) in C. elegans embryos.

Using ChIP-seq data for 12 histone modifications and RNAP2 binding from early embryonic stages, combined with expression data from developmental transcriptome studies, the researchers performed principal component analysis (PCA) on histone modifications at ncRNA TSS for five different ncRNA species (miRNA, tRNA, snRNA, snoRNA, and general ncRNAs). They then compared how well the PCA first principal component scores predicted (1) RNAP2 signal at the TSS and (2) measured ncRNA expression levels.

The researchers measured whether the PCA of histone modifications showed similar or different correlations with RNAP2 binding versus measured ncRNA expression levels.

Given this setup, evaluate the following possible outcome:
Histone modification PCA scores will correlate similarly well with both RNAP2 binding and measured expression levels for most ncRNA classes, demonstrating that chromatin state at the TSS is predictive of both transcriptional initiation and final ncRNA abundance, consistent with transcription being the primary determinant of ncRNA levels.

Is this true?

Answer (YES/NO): NO